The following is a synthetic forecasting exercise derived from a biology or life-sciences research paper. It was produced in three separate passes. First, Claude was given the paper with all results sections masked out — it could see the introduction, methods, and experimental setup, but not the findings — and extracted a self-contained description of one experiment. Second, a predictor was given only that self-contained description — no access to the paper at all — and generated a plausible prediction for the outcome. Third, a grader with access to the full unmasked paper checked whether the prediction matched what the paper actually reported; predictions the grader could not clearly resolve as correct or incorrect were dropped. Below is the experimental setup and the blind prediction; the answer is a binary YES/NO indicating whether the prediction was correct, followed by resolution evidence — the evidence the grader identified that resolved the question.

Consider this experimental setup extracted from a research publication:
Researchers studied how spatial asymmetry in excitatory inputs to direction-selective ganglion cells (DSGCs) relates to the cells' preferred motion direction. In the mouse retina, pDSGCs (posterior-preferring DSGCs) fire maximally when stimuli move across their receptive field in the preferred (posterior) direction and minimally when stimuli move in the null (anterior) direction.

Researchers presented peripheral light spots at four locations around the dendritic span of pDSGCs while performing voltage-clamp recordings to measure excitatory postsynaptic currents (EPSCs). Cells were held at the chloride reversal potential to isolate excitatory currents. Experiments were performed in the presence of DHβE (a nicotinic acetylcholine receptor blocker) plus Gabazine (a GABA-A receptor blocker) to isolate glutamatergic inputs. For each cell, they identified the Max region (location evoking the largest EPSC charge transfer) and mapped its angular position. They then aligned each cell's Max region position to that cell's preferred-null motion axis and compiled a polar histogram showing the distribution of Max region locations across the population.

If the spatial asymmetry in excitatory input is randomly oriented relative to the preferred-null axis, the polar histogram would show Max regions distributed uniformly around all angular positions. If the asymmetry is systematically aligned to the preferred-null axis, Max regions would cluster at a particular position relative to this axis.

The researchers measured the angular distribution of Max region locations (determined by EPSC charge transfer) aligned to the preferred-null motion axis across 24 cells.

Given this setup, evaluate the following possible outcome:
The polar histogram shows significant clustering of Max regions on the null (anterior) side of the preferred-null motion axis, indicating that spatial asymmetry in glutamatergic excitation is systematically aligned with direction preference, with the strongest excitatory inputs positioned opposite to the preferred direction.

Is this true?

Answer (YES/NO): NO